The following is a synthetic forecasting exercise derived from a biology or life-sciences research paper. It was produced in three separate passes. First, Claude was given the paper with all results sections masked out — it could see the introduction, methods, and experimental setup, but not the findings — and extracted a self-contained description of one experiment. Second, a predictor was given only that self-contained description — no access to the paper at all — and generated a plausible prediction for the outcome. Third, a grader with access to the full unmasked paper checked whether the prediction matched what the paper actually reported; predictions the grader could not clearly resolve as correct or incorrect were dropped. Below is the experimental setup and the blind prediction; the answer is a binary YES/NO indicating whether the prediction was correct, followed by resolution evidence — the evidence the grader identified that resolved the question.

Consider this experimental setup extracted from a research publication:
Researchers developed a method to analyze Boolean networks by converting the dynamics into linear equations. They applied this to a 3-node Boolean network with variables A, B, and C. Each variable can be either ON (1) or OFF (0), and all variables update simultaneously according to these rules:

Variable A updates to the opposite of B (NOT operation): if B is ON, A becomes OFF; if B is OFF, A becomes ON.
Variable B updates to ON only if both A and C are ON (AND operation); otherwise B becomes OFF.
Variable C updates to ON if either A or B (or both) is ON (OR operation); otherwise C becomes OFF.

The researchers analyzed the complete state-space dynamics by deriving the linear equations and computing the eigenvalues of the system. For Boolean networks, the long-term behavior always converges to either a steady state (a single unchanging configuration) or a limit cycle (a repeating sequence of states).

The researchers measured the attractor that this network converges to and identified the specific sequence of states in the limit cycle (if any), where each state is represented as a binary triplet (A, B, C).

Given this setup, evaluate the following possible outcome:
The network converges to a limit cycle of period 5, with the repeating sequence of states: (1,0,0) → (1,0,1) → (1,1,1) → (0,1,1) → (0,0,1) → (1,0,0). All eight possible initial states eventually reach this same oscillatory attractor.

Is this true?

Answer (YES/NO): YES